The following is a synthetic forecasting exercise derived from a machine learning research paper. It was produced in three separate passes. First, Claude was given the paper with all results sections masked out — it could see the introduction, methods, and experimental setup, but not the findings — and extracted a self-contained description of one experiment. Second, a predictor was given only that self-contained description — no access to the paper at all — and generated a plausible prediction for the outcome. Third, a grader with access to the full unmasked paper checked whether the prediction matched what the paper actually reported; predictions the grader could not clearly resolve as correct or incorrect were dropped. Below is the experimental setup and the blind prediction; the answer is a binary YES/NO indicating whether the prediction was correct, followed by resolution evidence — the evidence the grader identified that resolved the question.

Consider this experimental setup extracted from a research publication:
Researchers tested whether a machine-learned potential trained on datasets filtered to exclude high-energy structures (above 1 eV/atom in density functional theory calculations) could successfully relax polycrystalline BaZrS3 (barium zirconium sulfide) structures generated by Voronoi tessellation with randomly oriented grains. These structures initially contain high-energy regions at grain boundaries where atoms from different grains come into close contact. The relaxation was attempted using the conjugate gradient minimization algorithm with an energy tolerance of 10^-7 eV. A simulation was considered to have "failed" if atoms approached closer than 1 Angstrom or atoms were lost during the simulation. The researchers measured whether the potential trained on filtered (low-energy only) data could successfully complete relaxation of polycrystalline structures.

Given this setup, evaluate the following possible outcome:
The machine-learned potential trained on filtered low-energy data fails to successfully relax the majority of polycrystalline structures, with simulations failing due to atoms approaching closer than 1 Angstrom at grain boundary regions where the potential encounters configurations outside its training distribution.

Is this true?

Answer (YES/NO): YES